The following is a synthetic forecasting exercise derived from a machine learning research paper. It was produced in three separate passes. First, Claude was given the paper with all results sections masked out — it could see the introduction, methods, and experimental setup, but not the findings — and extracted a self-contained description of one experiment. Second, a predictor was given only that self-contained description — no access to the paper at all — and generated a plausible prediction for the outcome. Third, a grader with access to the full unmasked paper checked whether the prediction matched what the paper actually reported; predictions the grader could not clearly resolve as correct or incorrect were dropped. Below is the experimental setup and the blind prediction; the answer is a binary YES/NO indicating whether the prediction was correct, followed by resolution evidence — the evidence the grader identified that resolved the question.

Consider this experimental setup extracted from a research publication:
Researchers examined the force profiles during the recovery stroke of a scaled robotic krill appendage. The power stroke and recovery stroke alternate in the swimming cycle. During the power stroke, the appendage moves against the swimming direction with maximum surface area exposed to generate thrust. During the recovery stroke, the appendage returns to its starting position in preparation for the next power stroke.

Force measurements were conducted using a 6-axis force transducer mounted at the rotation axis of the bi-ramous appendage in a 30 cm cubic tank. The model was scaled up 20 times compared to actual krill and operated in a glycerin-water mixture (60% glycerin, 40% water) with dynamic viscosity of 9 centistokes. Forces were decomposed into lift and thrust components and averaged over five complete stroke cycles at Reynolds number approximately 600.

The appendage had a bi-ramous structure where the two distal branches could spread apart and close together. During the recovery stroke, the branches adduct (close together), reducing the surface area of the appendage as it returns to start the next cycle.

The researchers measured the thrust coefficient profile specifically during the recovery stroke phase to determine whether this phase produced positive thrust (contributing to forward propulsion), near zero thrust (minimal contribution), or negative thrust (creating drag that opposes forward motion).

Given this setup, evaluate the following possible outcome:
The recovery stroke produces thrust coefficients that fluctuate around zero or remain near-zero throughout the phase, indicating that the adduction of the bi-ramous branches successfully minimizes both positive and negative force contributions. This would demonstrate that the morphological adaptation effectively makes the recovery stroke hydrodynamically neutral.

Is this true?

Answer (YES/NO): NO